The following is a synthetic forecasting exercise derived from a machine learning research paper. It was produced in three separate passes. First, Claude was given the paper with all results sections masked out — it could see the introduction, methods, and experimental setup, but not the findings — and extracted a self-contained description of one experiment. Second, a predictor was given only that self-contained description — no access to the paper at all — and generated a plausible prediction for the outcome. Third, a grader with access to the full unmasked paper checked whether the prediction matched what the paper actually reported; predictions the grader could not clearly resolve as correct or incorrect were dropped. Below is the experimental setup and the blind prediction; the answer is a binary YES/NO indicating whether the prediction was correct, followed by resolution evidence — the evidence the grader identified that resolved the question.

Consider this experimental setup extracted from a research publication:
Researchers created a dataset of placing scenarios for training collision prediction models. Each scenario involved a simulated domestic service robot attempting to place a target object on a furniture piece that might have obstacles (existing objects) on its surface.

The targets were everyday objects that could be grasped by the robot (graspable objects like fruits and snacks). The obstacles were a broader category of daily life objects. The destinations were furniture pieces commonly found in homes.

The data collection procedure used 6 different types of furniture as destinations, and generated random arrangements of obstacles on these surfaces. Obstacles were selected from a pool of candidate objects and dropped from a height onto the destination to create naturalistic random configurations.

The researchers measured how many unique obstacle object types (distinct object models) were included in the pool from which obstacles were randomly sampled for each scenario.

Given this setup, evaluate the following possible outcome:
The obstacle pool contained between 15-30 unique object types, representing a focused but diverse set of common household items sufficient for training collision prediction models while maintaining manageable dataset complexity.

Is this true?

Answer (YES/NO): YES